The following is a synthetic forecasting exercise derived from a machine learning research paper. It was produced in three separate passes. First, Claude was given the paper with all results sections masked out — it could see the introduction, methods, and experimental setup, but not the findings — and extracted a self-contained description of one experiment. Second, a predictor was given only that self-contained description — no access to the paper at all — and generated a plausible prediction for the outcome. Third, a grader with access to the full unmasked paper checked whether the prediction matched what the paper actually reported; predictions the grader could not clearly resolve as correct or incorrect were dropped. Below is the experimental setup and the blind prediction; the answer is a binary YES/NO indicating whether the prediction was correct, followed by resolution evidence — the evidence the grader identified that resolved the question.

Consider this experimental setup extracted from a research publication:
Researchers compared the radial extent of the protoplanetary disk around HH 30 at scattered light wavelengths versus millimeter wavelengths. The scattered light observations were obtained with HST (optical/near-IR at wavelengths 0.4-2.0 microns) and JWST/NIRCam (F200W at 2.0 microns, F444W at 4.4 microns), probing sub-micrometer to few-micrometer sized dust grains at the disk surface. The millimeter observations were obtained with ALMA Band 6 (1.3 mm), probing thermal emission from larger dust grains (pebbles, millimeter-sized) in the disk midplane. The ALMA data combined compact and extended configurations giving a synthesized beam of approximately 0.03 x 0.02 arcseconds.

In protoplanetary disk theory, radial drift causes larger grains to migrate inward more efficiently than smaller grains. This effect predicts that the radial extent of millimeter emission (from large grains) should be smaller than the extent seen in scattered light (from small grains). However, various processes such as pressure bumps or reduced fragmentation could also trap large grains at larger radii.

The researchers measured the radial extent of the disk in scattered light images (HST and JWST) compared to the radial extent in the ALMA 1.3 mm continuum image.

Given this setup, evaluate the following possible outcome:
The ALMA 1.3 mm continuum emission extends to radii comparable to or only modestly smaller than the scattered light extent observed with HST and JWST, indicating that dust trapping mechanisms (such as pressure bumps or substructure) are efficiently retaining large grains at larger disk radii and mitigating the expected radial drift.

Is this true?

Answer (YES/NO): NO